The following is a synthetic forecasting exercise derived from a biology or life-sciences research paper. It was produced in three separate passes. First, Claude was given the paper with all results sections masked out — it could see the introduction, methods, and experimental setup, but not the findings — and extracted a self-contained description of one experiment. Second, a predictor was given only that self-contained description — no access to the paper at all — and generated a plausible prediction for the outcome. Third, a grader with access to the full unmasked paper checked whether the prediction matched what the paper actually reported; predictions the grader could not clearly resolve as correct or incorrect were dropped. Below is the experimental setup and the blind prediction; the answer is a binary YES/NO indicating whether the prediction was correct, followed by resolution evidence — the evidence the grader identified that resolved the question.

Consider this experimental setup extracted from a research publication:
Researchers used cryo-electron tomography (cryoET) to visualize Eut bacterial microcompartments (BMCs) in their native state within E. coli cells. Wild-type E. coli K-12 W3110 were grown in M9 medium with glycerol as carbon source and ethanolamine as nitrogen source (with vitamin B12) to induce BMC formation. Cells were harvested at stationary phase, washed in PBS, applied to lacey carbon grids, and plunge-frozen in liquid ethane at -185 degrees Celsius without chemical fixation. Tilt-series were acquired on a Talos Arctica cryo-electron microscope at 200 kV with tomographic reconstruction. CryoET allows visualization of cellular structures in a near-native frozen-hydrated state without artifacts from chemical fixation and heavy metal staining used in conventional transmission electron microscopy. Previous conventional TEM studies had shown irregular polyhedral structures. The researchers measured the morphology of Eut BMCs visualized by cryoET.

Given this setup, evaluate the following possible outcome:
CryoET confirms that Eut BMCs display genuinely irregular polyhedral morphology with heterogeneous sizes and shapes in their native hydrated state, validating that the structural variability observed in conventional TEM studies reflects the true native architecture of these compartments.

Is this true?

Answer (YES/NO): YES